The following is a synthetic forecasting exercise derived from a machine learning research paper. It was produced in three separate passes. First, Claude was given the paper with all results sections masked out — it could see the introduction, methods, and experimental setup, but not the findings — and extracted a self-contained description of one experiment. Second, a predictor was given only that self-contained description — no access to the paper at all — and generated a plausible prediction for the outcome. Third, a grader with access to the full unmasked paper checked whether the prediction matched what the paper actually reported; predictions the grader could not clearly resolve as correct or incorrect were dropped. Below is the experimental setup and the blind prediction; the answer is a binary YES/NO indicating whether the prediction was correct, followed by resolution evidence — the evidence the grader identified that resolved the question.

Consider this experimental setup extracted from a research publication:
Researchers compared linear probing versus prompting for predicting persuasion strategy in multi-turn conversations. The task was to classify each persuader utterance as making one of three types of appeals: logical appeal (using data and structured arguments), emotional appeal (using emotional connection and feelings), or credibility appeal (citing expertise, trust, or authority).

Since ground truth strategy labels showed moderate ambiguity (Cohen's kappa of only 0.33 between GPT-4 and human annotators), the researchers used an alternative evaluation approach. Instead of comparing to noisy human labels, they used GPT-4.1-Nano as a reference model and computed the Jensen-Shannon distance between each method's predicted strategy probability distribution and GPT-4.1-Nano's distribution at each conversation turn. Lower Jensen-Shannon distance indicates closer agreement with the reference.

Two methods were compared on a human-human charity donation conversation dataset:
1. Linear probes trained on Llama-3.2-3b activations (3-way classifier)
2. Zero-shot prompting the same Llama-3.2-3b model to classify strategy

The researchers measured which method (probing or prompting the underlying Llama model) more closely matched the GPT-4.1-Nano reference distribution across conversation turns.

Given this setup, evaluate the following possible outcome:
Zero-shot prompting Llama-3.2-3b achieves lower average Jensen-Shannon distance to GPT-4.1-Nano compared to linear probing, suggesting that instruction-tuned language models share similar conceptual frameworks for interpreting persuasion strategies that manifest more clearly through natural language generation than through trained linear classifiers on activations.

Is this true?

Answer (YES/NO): NO